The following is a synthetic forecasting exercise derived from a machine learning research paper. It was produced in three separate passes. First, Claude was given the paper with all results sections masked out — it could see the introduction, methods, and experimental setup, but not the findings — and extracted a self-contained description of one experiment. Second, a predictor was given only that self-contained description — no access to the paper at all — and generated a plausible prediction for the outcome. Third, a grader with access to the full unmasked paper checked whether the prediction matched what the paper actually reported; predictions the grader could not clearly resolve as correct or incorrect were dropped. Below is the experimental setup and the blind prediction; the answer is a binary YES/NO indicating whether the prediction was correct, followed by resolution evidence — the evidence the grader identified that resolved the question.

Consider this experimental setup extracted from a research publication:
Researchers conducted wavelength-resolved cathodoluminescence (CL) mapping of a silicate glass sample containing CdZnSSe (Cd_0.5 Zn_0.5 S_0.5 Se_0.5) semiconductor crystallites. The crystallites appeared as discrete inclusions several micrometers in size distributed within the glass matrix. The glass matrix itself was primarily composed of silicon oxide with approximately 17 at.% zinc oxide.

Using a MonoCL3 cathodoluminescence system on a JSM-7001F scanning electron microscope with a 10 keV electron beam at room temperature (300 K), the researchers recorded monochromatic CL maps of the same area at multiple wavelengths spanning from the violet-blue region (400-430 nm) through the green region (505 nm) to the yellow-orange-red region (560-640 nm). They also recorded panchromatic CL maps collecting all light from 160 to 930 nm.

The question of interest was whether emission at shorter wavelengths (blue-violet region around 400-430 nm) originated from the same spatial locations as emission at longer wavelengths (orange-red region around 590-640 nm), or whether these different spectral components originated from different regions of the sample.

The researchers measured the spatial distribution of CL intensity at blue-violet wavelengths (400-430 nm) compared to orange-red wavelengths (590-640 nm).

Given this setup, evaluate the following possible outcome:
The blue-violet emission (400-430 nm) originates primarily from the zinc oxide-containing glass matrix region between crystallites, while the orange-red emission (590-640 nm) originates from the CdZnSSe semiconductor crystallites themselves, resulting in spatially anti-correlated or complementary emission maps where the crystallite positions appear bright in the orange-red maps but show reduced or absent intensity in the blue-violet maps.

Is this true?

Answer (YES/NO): NO